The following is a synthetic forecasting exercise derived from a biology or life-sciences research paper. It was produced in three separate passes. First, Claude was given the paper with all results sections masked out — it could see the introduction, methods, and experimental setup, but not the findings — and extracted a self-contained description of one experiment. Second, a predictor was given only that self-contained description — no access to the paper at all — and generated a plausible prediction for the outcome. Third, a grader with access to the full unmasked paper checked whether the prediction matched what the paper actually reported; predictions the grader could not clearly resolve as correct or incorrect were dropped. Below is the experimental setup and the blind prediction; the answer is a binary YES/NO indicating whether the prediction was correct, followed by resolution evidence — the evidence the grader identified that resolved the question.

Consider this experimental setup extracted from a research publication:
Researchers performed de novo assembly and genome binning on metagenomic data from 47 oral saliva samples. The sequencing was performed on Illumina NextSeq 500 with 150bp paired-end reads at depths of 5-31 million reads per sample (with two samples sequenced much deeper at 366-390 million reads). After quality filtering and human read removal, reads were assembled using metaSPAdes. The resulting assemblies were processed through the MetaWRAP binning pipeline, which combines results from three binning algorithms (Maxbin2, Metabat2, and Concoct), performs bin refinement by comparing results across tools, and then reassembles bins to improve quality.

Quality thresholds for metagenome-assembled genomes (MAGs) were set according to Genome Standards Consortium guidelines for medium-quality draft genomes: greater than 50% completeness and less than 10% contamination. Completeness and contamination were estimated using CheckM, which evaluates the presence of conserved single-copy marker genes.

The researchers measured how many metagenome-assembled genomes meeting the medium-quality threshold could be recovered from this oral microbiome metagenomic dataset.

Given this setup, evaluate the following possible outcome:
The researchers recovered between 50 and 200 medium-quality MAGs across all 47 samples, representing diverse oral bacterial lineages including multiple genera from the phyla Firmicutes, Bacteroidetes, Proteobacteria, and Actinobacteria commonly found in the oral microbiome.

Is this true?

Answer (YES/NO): NO